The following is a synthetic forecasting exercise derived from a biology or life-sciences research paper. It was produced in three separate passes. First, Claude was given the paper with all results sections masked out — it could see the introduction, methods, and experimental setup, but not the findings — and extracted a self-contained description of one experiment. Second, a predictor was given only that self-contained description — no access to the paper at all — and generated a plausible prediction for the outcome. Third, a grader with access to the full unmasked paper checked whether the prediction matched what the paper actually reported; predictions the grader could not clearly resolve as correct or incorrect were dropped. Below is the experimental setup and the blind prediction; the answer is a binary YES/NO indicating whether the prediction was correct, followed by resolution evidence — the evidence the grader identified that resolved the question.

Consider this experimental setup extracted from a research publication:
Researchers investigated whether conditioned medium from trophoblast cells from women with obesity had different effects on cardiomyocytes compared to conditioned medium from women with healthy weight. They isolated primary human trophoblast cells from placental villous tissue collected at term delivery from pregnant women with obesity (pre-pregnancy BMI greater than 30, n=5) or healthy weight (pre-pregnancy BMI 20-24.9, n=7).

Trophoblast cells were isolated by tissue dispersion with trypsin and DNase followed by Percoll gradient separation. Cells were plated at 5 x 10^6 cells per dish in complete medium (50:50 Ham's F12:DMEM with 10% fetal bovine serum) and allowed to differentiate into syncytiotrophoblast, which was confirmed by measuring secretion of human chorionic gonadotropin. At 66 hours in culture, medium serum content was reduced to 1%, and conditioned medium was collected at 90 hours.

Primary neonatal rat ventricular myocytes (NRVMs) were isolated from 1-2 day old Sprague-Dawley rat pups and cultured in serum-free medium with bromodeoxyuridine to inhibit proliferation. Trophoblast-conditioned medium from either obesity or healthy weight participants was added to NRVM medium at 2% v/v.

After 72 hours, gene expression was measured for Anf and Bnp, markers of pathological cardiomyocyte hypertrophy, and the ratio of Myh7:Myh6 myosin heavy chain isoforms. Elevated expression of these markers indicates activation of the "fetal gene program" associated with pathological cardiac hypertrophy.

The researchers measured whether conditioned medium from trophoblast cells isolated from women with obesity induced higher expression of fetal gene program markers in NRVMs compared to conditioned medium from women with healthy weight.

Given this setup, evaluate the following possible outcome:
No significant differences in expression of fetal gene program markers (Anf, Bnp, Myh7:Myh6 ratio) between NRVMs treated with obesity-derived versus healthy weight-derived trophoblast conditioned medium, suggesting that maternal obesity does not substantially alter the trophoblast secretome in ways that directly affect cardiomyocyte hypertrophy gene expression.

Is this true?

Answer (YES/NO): NO